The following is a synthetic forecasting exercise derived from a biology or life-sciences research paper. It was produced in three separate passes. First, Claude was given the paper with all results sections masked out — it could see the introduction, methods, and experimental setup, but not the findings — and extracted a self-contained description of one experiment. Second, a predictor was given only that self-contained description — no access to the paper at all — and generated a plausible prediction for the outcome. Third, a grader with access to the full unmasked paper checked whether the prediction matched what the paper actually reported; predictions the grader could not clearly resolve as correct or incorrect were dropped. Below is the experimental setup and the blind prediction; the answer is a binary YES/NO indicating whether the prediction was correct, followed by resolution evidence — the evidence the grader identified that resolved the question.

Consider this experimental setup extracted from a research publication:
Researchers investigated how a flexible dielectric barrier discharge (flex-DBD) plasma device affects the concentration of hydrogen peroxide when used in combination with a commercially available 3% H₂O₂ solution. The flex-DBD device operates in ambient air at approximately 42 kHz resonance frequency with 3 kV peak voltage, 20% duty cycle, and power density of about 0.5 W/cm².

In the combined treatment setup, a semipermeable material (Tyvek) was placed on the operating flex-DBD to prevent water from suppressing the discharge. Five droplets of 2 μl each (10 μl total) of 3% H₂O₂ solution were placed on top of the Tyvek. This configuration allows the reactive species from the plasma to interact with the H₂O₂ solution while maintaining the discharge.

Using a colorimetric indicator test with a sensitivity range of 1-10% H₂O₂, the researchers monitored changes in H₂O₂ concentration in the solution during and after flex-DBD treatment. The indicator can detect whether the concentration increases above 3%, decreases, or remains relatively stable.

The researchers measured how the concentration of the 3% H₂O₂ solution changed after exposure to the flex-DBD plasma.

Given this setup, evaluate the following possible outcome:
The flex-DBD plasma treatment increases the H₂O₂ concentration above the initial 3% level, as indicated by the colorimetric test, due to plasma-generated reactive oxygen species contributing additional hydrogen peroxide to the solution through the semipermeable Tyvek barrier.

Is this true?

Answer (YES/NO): YES